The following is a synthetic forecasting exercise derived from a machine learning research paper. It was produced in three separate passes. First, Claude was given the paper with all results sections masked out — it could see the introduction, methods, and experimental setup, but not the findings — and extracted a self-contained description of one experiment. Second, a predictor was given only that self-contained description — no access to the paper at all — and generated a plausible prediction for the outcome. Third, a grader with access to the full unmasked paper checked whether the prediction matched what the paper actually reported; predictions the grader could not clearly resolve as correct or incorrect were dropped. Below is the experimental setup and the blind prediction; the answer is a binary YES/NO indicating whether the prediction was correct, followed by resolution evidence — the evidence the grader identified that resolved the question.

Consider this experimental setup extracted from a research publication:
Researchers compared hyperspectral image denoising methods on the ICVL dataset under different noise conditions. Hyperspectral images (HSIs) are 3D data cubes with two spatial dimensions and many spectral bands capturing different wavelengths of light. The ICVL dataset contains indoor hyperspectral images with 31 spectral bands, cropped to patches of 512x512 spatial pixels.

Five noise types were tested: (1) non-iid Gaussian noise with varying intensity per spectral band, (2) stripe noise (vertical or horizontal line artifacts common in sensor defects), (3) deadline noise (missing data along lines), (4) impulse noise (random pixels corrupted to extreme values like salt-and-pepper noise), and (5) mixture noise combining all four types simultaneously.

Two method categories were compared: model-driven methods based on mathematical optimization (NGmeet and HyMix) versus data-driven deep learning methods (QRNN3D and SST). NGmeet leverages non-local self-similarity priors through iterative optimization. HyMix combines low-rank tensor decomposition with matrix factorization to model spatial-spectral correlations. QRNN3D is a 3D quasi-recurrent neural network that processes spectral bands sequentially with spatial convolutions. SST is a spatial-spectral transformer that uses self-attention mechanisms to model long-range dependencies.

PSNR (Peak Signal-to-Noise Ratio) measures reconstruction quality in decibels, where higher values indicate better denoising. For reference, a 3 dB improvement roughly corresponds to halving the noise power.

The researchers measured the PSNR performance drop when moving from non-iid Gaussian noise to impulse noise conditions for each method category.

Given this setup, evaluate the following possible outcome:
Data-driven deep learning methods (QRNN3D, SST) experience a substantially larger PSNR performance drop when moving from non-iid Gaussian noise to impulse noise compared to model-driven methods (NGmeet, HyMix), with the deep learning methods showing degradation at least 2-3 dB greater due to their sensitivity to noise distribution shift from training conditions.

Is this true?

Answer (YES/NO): NO